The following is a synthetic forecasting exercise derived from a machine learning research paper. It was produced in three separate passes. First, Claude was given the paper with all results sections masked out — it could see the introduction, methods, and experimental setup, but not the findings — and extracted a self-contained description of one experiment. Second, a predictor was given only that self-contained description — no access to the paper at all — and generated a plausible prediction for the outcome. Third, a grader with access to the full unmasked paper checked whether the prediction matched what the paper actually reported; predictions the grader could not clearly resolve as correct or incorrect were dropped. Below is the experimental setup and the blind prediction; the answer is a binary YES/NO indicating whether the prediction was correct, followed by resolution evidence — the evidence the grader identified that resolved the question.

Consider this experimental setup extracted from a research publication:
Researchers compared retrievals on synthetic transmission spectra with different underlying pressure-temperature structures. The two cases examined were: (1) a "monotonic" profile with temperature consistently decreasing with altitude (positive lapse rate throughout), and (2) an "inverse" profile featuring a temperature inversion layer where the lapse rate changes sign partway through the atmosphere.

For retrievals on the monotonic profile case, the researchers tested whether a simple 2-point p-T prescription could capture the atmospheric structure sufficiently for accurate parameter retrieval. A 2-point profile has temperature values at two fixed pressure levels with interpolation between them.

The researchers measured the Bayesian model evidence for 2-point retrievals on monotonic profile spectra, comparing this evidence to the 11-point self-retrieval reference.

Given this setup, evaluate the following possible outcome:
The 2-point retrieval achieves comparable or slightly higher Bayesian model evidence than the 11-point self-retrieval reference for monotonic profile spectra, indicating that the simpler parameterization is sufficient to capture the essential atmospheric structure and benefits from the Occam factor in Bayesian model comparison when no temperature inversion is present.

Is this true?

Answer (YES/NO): YES